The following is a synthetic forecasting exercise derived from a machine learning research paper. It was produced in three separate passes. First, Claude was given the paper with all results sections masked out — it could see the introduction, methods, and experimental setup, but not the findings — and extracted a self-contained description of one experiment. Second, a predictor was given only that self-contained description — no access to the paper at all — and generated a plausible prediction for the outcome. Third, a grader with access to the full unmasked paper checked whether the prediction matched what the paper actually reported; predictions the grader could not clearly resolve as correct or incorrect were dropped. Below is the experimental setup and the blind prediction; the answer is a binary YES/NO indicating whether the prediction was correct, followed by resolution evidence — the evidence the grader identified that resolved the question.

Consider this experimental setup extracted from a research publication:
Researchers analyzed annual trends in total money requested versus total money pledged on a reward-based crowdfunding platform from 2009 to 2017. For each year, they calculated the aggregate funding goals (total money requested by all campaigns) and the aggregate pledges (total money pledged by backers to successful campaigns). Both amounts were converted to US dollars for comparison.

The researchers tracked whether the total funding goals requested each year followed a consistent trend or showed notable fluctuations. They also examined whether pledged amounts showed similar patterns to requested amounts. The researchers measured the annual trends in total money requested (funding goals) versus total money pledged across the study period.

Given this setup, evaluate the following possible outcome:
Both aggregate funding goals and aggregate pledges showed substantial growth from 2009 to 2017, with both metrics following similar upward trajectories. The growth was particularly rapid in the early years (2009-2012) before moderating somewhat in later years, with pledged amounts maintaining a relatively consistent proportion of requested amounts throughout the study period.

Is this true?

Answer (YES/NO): NO